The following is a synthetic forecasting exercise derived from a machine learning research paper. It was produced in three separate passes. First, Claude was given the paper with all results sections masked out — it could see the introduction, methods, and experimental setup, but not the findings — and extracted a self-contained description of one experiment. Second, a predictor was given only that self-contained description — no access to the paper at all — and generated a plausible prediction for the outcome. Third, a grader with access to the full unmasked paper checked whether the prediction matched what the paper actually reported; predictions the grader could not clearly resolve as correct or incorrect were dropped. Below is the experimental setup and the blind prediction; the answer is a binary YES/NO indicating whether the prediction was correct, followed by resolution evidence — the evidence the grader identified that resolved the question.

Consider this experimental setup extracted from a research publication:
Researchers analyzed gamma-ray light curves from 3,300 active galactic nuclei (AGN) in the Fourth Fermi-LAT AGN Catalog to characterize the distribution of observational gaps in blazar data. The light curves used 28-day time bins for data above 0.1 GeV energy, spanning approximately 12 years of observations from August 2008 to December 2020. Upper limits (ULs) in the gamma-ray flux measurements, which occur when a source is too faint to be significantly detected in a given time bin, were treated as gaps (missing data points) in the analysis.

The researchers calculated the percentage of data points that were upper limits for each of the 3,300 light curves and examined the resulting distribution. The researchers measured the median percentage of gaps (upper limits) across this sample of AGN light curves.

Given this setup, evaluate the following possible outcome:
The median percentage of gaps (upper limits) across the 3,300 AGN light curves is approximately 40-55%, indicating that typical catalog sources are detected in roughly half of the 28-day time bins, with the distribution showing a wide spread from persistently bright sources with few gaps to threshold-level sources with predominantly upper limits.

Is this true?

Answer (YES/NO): NO